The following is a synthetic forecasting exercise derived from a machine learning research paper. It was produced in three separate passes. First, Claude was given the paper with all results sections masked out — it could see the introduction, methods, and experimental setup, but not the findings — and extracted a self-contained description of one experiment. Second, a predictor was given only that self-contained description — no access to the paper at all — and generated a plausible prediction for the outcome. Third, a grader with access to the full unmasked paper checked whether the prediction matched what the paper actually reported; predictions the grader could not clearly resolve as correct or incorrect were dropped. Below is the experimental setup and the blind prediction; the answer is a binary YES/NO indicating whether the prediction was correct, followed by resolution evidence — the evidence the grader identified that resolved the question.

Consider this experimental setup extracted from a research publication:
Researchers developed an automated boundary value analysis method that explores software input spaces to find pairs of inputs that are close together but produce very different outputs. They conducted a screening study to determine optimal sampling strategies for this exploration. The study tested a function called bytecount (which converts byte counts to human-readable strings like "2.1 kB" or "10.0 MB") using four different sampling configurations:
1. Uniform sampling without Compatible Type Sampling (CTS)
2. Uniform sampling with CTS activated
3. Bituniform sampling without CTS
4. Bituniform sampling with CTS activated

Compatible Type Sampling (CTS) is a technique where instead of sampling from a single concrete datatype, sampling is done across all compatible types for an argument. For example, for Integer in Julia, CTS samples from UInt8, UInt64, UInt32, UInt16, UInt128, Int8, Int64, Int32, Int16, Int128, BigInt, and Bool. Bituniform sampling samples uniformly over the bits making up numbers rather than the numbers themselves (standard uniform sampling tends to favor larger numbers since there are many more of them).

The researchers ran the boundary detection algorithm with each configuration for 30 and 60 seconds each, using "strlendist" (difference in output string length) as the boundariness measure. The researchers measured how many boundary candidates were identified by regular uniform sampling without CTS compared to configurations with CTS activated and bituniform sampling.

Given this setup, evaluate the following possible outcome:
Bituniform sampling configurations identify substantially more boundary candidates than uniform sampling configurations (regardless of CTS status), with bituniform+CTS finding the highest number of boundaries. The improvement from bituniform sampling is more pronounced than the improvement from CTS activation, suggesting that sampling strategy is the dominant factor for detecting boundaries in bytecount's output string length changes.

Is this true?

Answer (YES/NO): NO